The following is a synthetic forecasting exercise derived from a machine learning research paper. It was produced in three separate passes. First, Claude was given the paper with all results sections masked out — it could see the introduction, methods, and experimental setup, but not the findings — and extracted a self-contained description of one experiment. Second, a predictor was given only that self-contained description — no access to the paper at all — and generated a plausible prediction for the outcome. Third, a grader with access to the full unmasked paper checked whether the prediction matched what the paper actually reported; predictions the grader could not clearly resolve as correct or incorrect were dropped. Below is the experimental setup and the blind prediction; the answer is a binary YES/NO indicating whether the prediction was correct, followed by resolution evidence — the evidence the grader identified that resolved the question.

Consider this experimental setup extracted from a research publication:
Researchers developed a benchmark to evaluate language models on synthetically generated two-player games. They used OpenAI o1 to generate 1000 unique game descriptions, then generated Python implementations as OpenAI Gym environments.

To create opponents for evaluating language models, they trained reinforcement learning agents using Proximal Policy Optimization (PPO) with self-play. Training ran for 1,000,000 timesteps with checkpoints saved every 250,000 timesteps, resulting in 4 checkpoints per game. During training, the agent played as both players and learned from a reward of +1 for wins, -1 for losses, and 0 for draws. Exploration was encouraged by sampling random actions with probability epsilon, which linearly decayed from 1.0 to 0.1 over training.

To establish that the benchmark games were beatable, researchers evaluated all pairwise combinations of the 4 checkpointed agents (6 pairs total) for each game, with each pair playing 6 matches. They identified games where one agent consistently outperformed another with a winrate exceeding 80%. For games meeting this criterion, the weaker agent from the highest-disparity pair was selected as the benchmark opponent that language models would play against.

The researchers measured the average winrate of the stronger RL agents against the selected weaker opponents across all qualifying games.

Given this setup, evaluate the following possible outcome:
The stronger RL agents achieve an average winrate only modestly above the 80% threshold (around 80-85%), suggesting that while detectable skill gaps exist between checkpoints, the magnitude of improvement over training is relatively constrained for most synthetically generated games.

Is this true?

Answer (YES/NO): NO